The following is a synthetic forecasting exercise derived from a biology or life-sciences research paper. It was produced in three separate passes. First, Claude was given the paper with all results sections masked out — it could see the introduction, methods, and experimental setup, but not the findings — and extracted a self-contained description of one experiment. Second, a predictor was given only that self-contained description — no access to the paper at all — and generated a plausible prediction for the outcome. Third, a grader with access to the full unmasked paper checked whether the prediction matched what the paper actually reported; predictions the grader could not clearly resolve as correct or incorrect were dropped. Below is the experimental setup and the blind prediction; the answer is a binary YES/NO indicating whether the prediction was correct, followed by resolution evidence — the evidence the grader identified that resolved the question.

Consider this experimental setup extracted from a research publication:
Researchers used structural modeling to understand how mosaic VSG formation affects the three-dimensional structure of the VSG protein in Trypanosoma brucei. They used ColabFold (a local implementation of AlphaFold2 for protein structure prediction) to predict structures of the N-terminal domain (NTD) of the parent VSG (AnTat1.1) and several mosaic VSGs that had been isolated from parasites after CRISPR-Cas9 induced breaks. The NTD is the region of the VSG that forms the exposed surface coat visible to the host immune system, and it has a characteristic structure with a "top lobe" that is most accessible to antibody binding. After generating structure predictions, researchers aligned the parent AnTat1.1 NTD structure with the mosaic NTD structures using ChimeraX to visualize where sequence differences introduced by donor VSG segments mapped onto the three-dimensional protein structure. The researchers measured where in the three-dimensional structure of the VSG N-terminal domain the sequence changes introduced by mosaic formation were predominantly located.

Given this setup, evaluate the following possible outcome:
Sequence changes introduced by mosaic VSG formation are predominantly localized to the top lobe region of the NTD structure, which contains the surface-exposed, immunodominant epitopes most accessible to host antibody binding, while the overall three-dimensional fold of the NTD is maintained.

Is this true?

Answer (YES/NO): NO